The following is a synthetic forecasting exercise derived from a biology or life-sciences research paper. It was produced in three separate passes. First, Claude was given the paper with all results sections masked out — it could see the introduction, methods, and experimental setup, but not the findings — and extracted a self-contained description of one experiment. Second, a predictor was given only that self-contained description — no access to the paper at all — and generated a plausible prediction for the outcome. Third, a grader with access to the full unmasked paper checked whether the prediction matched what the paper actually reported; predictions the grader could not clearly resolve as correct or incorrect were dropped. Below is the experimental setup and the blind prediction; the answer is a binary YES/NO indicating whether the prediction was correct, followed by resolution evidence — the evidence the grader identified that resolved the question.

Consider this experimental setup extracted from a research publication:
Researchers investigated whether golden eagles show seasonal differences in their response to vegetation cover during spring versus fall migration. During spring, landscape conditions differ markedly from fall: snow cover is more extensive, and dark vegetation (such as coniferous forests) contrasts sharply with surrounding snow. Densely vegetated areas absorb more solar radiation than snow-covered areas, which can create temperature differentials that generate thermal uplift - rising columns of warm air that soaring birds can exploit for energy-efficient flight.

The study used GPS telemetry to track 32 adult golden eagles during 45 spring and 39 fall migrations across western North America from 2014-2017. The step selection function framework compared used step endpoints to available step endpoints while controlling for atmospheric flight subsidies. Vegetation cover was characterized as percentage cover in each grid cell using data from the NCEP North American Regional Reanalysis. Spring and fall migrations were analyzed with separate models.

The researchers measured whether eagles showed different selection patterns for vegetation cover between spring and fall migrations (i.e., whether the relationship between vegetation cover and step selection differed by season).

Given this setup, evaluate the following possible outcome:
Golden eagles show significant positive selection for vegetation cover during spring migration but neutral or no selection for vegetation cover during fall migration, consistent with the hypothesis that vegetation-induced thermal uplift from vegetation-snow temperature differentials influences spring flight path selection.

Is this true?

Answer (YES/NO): NO